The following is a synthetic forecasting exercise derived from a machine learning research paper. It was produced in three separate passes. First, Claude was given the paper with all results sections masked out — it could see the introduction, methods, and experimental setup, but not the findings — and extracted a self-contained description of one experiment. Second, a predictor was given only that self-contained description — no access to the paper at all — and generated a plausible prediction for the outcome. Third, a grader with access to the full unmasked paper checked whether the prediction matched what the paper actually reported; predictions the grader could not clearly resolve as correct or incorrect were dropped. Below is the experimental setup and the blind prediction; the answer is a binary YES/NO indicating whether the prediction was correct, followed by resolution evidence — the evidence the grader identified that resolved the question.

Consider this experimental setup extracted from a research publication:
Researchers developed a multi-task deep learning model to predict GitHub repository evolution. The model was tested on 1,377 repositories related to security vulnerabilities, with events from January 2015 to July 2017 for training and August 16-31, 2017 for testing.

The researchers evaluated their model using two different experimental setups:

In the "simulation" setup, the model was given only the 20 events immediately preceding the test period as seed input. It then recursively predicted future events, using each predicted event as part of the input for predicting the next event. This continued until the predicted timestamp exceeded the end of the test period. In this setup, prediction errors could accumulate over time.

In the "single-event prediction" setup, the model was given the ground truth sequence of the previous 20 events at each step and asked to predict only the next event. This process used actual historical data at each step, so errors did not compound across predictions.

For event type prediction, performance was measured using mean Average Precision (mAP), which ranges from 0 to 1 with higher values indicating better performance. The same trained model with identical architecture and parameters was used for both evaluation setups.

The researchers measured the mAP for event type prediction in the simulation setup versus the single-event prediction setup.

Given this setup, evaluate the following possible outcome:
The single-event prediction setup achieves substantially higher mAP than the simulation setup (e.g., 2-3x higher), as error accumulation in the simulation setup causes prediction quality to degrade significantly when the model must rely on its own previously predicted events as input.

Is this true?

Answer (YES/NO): NO